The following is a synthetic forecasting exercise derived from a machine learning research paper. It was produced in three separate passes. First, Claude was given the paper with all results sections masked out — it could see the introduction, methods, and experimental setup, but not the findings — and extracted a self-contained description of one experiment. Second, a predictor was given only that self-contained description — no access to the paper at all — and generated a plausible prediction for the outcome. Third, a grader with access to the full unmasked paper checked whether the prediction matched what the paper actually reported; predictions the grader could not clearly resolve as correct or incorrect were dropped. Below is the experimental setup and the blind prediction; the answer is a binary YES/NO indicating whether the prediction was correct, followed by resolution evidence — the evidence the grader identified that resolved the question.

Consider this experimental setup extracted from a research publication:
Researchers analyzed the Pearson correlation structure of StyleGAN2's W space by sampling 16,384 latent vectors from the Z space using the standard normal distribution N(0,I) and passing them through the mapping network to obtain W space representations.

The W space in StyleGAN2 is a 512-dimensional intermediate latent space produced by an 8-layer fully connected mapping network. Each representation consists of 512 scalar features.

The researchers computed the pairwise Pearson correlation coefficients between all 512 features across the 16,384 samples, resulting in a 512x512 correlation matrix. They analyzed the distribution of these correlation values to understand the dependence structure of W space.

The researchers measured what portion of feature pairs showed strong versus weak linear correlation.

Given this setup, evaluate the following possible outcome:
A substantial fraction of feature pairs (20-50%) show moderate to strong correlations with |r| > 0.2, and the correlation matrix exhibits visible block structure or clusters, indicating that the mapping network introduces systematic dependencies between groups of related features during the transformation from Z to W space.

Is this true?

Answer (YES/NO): NO